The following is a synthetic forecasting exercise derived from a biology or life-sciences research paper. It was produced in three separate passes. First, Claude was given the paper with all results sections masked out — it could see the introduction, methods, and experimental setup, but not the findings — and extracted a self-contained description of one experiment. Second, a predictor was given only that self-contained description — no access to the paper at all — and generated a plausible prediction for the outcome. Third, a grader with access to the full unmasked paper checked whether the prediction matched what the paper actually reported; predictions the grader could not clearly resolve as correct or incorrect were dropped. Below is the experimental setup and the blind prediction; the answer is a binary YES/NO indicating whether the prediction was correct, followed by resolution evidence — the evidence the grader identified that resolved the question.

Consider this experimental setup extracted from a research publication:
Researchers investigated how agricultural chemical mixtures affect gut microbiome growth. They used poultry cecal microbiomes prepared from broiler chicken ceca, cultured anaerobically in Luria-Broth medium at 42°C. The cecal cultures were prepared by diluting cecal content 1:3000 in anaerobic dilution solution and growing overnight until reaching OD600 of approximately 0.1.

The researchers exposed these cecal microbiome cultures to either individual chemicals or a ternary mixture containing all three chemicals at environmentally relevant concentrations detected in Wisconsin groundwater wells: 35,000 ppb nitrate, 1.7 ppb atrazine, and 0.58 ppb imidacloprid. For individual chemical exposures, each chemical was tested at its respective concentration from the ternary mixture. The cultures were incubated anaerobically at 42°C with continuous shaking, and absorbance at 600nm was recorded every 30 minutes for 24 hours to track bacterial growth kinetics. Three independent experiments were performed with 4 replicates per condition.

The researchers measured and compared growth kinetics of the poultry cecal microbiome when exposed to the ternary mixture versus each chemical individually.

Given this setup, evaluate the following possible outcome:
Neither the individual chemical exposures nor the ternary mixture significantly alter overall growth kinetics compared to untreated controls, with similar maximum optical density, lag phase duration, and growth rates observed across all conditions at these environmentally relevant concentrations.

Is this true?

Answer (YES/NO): NO